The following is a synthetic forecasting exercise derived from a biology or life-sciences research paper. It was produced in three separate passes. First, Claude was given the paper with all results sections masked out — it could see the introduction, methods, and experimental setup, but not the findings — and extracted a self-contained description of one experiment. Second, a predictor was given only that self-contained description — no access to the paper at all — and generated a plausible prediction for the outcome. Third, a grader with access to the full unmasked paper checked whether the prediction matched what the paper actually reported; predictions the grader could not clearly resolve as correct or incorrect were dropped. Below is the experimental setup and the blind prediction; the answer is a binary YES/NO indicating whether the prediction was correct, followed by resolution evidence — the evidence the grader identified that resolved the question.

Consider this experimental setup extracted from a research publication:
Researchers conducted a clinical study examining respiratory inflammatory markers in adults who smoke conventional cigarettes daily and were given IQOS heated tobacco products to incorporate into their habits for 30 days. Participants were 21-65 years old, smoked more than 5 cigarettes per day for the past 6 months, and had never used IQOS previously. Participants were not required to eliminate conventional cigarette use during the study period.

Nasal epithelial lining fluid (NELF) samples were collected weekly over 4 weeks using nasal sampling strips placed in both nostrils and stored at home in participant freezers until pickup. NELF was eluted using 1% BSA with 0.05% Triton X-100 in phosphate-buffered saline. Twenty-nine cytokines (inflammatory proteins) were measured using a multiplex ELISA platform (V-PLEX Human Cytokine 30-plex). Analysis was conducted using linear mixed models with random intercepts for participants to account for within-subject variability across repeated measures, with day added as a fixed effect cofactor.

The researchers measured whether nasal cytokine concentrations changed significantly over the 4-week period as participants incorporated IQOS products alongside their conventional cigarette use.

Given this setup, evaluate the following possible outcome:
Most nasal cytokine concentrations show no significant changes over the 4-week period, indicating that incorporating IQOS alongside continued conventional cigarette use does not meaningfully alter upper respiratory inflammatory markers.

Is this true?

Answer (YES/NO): YES